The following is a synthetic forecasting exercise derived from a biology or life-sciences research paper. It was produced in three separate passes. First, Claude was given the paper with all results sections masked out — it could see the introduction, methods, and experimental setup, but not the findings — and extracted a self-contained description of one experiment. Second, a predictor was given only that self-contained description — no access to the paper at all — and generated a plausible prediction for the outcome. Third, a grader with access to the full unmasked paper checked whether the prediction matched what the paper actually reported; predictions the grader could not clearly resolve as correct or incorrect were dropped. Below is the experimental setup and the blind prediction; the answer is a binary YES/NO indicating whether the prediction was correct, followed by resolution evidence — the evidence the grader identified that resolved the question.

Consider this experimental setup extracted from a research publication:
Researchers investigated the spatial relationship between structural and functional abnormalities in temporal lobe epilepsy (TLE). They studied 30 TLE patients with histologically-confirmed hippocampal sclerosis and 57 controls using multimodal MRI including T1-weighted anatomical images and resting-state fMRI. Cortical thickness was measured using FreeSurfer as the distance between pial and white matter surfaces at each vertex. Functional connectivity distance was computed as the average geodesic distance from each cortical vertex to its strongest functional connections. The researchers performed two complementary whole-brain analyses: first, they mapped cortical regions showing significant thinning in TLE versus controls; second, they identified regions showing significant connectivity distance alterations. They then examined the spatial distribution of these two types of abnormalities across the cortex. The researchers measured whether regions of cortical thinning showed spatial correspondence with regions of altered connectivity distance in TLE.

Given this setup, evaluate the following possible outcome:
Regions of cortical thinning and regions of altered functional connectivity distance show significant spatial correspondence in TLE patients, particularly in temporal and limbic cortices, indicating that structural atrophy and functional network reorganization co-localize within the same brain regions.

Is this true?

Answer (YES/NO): NO